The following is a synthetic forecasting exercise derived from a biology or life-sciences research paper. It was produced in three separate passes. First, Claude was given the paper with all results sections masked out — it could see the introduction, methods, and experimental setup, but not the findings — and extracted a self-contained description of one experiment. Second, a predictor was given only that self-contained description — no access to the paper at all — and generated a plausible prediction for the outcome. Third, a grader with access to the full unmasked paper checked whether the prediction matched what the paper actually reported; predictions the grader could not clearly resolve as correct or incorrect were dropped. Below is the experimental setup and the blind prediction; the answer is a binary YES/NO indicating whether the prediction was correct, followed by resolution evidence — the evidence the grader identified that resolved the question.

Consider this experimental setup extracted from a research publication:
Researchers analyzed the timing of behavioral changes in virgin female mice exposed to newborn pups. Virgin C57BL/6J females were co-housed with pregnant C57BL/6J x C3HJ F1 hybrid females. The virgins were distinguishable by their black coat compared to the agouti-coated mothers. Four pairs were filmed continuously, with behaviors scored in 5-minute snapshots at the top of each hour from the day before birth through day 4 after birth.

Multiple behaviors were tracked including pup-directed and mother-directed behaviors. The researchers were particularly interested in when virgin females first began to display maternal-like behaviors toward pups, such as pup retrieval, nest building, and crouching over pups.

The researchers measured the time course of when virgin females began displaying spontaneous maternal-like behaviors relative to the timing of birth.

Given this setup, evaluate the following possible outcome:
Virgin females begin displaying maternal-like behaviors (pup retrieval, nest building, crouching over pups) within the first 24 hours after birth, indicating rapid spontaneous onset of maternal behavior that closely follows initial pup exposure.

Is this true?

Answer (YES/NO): NO